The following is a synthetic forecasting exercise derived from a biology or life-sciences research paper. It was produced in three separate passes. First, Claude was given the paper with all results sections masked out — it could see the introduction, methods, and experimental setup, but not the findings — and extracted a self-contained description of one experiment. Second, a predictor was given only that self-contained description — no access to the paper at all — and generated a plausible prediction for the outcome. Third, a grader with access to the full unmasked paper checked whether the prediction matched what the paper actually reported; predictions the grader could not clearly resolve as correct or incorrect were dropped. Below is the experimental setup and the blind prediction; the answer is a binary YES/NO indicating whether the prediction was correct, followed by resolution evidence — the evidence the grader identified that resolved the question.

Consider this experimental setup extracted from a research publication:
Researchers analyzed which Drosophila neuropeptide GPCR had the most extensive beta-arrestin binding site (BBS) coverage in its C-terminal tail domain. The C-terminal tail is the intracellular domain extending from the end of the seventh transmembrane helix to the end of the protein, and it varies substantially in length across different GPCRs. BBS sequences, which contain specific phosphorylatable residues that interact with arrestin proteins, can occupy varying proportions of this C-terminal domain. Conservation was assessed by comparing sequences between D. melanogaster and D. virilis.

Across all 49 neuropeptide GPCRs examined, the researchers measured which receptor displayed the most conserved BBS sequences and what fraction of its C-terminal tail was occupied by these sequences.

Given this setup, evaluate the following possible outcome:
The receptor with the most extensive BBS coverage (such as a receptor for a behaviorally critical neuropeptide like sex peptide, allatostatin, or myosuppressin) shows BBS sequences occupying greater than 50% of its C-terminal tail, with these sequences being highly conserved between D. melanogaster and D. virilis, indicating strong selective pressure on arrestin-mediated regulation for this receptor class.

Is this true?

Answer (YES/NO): NO